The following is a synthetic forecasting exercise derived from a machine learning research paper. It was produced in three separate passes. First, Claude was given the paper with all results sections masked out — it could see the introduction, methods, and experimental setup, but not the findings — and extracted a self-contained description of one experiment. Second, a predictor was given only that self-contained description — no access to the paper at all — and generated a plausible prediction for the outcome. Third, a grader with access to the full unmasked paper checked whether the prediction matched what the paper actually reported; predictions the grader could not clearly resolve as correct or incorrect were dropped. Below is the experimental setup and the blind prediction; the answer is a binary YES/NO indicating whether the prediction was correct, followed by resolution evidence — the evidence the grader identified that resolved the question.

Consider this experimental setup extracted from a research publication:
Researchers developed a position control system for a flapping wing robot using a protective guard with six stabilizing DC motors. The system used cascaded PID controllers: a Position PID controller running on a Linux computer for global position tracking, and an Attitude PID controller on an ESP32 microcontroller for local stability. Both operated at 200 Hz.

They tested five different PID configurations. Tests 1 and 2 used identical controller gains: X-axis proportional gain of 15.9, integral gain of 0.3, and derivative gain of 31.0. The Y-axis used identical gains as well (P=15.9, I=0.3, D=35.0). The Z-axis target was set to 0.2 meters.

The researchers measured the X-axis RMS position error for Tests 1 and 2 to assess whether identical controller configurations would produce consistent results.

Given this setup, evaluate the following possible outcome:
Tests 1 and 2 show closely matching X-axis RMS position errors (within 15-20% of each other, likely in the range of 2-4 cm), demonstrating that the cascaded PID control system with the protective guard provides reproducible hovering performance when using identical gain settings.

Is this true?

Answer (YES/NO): NO